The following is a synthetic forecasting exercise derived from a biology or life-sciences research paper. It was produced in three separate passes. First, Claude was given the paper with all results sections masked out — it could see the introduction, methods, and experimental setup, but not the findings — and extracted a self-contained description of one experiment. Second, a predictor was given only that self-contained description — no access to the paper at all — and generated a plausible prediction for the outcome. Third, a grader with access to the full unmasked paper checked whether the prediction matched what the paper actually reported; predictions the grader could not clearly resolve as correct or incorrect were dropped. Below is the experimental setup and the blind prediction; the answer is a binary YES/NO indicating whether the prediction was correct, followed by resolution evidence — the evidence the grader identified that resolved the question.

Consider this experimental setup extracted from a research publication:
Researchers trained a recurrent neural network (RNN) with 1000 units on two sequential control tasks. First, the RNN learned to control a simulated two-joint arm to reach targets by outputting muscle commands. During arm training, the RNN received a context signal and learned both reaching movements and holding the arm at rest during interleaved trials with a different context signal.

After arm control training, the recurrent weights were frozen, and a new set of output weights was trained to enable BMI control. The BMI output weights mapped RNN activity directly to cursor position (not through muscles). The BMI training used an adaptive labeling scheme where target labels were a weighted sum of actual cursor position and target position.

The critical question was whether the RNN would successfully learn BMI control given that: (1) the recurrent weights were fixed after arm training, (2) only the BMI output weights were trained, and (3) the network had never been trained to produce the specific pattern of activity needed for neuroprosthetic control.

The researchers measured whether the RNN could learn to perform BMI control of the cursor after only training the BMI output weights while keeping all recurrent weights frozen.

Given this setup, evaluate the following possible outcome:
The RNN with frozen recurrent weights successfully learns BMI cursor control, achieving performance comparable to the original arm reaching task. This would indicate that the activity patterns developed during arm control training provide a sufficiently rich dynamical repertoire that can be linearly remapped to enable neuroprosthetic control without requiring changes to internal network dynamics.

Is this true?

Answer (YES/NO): YES